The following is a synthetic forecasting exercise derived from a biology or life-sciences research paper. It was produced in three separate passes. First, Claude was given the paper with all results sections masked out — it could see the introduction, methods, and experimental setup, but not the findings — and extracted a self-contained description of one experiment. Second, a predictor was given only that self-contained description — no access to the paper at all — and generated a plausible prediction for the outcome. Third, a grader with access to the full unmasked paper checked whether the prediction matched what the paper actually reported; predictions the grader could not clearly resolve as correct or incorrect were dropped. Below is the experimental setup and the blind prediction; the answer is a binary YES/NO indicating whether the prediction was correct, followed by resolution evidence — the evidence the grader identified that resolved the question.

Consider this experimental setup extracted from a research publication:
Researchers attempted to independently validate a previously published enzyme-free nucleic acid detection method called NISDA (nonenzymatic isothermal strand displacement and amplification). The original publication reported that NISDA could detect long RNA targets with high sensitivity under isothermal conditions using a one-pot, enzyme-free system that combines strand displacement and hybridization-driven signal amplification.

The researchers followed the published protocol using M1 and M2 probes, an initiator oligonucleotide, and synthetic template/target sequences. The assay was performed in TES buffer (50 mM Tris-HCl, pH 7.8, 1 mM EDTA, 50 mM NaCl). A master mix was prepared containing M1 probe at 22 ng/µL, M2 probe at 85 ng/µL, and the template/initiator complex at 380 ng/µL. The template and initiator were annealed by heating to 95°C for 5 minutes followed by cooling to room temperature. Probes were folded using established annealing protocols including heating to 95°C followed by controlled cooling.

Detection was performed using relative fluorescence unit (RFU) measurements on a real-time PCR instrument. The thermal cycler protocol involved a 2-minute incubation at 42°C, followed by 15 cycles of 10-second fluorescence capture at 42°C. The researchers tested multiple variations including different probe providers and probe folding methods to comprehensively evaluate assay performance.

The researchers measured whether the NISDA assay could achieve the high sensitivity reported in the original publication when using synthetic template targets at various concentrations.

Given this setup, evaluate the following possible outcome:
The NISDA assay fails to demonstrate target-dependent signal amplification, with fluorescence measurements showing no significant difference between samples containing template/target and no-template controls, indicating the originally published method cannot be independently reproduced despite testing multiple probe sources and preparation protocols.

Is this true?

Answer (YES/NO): NO